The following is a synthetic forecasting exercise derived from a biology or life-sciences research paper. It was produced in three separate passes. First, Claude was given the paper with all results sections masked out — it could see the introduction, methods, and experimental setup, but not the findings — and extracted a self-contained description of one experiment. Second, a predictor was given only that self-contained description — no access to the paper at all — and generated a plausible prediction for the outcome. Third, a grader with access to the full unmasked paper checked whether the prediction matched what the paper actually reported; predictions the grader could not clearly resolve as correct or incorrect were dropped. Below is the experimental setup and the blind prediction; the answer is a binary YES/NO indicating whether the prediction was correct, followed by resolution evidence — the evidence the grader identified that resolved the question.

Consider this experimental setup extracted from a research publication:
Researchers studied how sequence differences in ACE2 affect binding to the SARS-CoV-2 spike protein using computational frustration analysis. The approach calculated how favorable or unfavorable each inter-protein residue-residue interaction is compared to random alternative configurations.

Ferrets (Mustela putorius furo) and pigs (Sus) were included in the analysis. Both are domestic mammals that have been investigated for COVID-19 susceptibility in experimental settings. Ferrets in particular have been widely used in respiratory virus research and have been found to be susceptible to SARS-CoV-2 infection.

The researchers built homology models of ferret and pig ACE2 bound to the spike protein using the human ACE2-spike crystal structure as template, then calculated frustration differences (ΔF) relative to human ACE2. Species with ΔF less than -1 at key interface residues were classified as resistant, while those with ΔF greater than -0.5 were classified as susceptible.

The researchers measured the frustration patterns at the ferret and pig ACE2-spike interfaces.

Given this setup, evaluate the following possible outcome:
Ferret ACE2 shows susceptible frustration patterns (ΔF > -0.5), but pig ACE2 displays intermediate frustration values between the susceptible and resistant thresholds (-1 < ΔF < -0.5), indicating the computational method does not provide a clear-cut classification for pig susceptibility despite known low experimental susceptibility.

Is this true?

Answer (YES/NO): NO